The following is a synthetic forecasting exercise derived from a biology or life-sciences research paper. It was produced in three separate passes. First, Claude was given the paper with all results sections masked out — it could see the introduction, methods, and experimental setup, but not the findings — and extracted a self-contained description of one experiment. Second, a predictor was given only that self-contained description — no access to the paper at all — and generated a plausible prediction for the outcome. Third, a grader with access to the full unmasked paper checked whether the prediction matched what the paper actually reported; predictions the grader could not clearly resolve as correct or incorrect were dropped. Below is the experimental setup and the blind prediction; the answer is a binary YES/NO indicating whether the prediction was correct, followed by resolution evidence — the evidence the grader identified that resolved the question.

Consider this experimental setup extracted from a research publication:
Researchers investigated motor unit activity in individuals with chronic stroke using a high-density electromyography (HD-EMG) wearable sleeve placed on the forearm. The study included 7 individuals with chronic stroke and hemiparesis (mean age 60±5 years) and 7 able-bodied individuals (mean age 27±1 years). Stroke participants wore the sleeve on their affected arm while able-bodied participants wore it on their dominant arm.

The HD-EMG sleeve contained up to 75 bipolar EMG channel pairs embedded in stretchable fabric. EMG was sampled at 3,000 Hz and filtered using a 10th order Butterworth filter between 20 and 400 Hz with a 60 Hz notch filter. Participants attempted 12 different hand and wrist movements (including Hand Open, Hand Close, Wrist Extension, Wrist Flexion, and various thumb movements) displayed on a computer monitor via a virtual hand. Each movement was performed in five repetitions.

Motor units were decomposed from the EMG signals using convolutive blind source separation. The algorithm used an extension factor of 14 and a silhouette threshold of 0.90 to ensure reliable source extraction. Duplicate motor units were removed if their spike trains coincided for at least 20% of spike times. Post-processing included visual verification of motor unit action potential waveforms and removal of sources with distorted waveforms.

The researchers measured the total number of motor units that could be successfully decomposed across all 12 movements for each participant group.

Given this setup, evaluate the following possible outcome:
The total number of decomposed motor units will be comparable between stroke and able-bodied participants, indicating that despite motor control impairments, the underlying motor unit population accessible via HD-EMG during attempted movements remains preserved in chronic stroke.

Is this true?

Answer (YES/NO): NO